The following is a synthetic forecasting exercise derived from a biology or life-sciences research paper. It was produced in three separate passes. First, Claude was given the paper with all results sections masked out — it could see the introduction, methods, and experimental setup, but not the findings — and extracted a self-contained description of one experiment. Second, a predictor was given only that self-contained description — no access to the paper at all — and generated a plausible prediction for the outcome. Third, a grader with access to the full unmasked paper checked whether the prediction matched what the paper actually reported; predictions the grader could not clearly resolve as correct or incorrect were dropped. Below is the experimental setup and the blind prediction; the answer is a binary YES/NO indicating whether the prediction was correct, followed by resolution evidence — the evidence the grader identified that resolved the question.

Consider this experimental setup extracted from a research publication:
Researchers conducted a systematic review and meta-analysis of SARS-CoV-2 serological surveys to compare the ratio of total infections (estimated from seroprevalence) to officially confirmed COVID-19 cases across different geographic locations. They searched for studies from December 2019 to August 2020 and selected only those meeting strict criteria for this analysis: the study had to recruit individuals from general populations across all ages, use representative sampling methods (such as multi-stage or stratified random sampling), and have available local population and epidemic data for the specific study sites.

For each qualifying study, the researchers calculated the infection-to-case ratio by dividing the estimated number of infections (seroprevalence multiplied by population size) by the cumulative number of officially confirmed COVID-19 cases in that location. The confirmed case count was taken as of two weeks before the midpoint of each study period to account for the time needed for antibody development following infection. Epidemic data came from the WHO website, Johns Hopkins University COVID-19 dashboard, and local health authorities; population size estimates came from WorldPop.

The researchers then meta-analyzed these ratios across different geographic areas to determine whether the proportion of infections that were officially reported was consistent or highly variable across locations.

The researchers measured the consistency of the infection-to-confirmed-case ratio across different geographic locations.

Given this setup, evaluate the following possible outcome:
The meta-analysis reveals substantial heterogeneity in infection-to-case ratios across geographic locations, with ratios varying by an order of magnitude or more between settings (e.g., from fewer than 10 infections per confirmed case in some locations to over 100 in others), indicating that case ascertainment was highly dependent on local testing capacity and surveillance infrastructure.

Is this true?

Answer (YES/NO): NO